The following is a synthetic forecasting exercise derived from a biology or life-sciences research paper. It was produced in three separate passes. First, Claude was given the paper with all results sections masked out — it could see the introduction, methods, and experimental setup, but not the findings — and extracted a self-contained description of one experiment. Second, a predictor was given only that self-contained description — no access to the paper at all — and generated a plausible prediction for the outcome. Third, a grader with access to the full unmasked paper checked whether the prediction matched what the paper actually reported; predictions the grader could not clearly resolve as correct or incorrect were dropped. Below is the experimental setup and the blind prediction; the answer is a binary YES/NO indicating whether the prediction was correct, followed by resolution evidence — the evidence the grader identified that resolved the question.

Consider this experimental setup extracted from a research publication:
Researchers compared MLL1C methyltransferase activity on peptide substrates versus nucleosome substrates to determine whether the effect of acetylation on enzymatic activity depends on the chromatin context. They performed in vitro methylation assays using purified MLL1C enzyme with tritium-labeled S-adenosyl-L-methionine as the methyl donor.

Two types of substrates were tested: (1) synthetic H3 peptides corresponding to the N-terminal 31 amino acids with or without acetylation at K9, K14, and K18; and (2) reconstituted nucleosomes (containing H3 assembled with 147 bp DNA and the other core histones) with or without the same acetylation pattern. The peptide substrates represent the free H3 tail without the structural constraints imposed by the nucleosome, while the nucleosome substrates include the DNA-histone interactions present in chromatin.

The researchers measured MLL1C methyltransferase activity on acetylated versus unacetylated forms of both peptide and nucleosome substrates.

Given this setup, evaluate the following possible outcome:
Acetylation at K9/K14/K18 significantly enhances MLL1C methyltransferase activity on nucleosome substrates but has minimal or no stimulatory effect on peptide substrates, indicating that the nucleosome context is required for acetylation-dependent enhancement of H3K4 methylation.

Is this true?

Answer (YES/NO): YES